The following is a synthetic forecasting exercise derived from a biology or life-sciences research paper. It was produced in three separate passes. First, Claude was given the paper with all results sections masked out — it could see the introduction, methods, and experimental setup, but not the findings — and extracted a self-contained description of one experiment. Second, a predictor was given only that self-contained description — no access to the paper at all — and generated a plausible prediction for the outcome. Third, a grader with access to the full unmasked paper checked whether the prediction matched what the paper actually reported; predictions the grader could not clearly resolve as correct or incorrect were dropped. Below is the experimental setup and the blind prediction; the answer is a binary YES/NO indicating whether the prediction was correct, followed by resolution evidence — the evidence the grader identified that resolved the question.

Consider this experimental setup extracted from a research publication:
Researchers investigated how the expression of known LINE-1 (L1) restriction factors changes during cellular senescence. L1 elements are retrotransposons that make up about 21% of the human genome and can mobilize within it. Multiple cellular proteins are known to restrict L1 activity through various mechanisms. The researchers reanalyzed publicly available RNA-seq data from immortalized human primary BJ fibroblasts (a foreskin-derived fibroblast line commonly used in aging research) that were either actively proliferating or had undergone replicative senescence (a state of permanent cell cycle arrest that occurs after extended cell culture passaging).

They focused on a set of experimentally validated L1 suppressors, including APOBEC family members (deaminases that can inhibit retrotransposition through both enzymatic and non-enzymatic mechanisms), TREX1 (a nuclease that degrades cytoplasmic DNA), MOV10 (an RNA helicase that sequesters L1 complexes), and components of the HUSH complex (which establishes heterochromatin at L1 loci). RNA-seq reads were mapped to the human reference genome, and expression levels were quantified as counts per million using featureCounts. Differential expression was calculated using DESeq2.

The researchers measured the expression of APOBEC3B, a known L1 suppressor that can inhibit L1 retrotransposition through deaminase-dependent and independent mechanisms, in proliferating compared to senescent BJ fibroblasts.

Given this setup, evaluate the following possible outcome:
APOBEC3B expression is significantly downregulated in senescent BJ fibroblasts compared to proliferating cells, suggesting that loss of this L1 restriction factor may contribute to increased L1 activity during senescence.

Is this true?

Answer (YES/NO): YES